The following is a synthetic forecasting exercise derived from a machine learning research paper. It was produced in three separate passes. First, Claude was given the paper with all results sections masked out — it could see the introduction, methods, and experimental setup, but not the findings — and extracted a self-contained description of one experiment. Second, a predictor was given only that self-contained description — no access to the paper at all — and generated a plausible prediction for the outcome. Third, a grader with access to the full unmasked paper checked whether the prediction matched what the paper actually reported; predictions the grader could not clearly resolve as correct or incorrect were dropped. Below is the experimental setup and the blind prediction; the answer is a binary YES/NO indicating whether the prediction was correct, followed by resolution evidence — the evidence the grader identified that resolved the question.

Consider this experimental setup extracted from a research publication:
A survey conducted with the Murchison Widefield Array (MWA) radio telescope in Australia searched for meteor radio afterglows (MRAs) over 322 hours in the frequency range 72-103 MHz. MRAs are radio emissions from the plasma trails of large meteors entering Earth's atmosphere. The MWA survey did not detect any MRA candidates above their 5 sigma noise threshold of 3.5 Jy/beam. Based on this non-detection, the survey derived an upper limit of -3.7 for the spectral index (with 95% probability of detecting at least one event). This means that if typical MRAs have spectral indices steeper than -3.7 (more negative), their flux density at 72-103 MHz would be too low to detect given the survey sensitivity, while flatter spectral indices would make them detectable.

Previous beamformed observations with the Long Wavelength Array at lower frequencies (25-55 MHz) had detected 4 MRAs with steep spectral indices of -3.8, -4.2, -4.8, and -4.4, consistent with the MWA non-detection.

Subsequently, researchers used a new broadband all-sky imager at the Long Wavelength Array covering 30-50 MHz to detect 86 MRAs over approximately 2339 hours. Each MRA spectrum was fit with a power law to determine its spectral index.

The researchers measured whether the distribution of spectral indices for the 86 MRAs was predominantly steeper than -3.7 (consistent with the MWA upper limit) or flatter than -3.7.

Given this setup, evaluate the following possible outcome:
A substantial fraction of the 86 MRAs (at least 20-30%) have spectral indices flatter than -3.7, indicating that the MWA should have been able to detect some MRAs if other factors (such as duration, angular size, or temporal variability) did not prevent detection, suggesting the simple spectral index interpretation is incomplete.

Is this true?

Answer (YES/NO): YES